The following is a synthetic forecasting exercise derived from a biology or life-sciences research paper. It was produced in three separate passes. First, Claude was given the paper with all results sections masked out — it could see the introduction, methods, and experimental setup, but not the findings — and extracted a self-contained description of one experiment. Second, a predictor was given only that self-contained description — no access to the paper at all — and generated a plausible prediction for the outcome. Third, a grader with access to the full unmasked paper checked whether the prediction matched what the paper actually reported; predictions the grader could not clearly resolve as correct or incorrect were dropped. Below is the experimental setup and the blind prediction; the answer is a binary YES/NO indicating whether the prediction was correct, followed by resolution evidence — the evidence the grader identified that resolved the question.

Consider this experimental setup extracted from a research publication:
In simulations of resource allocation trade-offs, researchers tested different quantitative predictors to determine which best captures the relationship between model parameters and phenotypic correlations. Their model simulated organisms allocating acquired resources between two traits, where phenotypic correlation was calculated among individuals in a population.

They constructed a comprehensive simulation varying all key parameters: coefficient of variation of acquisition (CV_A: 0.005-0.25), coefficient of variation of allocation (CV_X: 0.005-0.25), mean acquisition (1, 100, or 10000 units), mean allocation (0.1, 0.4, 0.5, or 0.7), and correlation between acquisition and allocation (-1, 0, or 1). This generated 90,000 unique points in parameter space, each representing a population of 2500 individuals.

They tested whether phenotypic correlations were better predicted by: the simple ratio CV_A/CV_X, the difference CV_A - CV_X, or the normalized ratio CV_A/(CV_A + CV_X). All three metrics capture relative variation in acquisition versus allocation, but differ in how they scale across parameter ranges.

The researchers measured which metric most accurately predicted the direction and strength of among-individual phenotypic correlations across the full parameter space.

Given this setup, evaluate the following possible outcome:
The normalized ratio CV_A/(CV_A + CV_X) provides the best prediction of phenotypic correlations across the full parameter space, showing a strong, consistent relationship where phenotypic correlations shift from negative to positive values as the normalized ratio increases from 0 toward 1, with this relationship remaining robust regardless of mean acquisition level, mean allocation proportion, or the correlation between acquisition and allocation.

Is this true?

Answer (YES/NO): NO